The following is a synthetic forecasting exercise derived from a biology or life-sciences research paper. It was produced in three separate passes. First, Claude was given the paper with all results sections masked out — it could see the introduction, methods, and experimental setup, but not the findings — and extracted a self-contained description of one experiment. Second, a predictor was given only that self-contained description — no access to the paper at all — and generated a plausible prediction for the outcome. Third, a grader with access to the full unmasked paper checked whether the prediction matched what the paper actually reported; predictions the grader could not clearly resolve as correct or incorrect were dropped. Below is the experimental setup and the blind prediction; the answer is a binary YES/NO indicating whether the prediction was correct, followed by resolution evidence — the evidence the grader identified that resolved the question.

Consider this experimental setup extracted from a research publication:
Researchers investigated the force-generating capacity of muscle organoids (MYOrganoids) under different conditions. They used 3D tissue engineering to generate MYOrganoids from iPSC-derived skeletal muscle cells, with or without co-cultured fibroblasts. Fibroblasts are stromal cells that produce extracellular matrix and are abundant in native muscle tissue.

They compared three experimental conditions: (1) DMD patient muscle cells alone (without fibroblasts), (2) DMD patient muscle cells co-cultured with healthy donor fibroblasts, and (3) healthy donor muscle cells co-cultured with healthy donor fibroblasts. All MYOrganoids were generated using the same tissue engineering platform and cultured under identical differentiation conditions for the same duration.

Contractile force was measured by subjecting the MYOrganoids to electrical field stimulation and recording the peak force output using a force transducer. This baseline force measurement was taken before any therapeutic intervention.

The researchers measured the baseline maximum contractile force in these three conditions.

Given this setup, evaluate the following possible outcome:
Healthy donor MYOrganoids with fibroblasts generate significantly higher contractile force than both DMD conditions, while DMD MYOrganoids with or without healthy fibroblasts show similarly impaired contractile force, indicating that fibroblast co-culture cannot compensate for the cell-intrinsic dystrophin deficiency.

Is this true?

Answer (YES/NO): NO